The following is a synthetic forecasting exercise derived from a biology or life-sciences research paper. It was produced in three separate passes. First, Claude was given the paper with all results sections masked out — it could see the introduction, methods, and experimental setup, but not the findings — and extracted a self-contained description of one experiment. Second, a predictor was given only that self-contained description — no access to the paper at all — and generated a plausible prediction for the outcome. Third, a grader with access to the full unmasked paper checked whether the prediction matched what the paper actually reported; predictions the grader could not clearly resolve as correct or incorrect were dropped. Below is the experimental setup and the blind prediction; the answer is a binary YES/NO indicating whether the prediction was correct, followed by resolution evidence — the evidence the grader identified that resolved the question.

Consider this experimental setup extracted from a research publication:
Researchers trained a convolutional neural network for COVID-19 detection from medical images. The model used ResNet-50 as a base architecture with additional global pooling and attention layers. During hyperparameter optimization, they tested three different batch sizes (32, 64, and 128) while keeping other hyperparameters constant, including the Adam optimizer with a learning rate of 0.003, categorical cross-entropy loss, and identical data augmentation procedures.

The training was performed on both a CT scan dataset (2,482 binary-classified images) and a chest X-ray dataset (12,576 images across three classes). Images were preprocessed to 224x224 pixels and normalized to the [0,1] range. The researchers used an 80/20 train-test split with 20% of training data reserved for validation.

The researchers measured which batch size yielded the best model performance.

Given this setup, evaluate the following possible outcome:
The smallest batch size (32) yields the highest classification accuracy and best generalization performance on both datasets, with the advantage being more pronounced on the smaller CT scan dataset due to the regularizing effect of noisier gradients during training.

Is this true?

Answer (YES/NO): NO